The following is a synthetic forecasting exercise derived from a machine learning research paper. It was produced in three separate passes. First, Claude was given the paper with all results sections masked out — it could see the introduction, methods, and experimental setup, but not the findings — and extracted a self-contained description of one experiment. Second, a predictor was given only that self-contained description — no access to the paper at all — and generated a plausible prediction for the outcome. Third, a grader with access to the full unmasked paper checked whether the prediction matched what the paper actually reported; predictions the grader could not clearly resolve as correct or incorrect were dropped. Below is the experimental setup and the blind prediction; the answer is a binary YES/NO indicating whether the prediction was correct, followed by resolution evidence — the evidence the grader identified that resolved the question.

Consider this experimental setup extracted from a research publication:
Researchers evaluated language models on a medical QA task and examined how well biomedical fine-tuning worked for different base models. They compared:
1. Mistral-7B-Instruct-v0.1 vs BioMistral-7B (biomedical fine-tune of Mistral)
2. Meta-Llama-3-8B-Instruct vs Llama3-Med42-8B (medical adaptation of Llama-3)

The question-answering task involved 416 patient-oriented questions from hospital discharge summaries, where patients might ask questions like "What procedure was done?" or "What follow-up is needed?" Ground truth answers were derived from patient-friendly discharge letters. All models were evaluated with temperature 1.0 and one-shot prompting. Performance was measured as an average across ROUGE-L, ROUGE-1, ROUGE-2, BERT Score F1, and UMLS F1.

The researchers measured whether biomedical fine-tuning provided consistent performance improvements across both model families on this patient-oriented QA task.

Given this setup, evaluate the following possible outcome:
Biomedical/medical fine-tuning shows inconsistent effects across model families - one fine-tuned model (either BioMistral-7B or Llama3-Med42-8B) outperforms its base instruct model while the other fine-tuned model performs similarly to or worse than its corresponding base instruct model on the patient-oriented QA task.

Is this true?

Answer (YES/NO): NO